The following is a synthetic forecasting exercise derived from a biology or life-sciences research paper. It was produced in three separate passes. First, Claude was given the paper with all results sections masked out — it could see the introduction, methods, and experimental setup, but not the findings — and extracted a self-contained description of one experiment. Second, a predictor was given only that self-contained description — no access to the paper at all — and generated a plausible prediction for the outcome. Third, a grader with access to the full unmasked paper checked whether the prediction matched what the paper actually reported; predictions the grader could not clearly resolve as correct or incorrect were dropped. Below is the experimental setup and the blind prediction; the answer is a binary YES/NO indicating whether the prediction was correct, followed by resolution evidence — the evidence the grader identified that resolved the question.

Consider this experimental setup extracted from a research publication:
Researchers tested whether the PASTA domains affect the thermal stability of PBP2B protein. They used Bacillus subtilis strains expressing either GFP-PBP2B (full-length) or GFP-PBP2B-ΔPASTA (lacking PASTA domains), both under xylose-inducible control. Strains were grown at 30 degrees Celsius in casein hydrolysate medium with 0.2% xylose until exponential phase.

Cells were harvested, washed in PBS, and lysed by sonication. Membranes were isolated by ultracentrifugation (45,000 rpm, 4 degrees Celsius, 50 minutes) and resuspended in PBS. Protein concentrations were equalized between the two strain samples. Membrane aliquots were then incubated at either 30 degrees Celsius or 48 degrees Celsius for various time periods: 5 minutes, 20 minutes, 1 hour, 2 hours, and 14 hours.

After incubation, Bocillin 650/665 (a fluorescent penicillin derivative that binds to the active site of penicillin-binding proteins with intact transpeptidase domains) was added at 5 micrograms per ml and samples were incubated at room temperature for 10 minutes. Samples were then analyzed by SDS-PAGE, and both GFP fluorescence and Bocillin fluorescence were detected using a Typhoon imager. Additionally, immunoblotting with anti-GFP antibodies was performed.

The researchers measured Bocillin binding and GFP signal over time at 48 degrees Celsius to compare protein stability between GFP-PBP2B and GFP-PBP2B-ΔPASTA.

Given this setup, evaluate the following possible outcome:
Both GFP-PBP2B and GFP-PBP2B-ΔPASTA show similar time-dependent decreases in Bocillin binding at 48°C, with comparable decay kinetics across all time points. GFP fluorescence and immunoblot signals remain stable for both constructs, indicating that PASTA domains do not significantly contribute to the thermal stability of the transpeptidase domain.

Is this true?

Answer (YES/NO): NO